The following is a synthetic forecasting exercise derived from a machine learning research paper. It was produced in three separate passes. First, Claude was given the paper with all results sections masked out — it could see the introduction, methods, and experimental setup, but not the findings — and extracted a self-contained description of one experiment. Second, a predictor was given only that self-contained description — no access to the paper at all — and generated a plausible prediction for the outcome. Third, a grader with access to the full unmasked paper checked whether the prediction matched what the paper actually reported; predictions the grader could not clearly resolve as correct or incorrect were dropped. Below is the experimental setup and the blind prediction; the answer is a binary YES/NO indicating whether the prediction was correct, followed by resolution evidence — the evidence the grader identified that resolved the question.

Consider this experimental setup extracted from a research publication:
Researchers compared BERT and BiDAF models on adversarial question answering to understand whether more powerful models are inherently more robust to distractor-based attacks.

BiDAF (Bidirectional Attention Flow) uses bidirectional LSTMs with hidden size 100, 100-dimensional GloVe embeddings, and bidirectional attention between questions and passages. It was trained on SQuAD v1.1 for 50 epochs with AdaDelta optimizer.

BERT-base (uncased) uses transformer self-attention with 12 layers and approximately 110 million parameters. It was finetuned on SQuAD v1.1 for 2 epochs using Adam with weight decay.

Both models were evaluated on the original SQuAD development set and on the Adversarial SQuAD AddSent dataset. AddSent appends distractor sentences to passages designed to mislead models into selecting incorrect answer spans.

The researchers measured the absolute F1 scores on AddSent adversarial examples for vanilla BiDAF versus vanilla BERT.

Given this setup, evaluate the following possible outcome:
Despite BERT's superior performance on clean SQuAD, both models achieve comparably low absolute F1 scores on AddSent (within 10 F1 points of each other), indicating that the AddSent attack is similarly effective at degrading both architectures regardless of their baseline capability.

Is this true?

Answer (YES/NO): NO